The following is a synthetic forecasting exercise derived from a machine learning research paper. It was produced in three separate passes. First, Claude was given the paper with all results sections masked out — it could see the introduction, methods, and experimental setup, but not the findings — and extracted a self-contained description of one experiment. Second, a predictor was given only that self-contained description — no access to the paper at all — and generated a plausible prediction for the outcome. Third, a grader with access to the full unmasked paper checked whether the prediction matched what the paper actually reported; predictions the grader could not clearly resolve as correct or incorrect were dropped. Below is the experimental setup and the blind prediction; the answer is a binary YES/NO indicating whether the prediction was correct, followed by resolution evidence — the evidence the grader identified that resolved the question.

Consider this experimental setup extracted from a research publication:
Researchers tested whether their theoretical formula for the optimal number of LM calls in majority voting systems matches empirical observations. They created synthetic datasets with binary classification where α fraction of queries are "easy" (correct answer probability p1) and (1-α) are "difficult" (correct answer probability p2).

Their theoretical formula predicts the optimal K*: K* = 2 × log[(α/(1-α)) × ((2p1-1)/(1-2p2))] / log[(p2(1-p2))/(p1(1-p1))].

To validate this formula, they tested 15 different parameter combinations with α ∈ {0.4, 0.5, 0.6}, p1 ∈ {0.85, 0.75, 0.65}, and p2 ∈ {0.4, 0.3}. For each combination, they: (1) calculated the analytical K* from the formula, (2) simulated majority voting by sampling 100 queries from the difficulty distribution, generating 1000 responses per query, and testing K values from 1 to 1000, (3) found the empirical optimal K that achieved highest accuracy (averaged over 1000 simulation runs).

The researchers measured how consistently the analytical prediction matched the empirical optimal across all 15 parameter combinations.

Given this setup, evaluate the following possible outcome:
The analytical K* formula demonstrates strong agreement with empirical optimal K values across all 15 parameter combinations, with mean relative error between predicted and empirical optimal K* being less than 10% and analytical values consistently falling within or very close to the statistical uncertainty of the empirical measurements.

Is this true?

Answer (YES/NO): YES